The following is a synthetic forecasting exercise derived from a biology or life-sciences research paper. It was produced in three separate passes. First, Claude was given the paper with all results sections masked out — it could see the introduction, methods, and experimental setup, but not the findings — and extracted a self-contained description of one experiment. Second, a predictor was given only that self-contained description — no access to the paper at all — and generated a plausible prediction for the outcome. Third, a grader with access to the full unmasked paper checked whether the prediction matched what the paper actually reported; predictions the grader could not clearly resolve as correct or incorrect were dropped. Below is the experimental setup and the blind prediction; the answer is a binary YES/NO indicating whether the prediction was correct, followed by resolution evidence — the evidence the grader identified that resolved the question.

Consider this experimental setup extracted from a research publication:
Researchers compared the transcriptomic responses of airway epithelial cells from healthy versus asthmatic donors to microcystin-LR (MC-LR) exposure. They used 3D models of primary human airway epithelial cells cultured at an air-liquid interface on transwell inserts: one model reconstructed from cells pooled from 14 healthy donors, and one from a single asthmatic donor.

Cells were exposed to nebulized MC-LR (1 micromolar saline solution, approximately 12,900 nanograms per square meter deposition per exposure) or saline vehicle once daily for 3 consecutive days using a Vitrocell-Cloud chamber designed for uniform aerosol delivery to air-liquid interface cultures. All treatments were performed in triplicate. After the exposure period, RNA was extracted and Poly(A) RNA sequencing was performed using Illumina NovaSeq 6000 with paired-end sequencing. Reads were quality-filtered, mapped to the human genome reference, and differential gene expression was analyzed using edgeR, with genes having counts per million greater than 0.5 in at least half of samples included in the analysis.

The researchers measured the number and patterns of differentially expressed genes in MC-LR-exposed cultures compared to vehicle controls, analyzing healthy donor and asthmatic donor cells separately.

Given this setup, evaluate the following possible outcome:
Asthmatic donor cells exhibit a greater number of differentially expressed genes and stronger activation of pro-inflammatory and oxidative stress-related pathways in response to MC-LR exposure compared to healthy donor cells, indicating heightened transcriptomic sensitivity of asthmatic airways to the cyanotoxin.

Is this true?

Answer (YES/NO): NO